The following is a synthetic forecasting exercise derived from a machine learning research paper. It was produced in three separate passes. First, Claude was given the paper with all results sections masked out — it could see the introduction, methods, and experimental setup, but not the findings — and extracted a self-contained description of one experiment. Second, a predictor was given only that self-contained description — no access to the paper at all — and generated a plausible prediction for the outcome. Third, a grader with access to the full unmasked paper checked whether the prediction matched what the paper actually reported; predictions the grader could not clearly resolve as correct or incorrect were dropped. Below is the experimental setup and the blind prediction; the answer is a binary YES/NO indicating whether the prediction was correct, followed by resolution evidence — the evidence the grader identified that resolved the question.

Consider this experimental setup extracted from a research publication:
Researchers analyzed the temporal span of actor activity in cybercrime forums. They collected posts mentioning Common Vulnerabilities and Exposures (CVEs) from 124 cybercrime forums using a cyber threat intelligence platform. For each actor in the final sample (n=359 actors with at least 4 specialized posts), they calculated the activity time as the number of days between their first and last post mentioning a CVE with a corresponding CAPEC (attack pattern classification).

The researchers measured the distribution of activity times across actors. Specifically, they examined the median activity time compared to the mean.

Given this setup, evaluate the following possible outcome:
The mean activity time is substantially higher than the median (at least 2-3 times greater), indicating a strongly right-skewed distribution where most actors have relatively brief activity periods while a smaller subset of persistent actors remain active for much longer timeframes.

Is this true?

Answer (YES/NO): NO